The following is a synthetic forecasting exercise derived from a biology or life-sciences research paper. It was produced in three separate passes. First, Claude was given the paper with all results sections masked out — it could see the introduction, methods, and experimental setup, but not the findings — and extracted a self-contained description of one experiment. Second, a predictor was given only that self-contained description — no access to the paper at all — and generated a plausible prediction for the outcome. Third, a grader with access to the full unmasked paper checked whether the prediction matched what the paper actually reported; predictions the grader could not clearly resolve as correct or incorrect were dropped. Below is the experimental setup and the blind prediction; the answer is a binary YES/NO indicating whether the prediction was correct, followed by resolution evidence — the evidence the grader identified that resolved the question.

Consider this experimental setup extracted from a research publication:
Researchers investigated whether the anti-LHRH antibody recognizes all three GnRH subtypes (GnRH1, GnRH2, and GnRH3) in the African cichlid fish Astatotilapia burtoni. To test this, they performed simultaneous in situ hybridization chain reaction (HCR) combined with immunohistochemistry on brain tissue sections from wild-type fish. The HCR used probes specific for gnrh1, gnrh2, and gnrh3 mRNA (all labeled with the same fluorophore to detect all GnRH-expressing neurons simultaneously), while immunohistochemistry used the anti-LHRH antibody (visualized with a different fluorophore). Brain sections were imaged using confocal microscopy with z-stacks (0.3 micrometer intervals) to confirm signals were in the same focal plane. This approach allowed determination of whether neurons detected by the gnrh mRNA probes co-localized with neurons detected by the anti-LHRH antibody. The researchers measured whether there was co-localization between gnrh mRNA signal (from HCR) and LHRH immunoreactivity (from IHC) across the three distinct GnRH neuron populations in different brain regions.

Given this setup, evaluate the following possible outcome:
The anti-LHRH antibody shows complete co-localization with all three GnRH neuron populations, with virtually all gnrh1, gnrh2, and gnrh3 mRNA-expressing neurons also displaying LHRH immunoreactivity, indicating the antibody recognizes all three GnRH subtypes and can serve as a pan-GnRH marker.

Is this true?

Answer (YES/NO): YES